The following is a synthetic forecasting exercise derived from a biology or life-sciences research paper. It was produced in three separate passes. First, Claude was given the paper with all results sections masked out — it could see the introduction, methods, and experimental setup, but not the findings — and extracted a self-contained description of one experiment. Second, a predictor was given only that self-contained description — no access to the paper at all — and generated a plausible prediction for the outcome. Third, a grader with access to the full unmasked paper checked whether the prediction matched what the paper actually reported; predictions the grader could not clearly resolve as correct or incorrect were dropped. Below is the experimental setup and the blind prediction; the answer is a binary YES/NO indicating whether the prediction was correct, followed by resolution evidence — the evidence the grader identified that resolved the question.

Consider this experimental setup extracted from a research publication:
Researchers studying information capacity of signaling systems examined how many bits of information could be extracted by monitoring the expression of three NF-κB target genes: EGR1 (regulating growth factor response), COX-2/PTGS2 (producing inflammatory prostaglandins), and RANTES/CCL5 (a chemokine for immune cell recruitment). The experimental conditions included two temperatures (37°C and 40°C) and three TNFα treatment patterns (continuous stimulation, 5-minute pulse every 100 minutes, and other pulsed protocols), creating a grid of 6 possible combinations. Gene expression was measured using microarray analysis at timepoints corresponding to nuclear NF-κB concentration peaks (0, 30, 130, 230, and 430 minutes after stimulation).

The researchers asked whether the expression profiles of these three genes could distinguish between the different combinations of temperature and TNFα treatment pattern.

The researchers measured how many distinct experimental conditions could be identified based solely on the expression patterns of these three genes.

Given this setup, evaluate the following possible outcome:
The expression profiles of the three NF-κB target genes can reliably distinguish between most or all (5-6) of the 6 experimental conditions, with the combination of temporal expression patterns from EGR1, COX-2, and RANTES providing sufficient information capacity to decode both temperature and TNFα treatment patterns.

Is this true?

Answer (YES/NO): YES